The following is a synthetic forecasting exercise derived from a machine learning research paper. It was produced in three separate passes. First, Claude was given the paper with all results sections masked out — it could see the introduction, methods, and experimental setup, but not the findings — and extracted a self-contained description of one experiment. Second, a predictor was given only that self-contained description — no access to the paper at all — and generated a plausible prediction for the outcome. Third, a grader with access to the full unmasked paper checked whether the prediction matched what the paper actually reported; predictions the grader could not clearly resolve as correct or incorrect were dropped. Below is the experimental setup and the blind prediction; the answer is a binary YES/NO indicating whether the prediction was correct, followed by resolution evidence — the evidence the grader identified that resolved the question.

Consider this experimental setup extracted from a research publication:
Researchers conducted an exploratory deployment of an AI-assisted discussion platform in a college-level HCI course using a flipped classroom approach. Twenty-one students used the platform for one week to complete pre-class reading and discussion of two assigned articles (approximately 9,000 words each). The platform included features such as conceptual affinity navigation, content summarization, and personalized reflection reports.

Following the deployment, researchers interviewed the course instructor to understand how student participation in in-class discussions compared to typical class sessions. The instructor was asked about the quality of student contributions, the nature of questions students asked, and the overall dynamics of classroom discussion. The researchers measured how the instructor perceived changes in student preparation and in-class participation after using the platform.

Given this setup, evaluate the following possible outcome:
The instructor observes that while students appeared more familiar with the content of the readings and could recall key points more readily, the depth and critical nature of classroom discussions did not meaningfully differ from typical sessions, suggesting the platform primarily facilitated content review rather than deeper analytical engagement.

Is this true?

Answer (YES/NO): NO